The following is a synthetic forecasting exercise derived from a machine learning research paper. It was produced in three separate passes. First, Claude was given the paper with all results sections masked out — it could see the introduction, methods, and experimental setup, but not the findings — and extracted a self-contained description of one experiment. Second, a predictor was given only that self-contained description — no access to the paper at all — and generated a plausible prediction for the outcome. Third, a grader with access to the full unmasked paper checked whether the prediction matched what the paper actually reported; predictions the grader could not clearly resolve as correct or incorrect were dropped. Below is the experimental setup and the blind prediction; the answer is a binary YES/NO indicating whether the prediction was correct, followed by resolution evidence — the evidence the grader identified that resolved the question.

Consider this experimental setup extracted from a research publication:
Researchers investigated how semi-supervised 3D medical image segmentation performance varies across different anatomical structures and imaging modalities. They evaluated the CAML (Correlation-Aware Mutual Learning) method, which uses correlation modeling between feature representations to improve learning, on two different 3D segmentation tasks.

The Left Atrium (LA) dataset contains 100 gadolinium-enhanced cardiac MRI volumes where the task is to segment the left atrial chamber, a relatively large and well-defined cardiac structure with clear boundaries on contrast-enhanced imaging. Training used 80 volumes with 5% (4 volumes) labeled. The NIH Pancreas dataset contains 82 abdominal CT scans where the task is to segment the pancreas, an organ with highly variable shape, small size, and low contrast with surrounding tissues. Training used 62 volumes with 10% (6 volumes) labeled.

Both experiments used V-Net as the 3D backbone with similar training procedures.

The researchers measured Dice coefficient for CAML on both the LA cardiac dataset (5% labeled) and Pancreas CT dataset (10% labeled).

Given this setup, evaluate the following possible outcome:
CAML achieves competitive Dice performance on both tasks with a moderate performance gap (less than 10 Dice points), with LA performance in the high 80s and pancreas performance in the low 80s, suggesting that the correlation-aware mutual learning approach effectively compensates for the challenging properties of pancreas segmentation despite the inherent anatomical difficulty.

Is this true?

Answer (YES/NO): NO